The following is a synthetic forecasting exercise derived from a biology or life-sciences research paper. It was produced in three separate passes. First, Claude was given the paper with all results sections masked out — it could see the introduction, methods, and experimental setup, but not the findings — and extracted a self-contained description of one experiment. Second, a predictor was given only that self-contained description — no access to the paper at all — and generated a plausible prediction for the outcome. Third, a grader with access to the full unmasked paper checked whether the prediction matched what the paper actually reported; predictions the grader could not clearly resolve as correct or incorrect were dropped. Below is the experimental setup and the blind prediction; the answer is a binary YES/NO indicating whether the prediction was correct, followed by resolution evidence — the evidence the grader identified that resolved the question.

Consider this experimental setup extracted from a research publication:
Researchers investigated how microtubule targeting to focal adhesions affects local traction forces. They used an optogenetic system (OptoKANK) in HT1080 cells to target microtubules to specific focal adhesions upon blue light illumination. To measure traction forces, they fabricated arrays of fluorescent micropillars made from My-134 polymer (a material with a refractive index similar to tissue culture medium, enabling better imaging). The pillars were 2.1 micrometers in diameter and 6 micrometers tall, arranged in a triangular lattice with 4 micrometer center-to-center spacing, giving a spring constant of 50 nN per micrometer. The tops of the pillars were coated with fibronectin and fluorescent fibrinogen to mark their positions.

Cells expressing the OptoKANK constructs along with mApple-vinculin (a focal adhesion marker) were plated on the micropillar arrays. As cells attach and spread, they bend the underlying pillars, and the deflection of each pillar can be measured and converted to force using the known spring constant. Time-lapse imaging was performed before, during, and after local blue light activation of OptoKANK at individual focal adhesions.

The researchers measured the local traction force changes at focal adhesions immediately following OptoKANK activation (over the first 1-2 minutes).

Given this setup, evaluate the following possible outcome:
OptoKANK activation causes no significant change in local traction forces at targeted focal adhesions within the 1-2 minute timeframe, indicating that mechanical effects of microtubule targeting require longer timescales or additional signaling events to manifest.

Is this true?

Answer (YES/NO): NO